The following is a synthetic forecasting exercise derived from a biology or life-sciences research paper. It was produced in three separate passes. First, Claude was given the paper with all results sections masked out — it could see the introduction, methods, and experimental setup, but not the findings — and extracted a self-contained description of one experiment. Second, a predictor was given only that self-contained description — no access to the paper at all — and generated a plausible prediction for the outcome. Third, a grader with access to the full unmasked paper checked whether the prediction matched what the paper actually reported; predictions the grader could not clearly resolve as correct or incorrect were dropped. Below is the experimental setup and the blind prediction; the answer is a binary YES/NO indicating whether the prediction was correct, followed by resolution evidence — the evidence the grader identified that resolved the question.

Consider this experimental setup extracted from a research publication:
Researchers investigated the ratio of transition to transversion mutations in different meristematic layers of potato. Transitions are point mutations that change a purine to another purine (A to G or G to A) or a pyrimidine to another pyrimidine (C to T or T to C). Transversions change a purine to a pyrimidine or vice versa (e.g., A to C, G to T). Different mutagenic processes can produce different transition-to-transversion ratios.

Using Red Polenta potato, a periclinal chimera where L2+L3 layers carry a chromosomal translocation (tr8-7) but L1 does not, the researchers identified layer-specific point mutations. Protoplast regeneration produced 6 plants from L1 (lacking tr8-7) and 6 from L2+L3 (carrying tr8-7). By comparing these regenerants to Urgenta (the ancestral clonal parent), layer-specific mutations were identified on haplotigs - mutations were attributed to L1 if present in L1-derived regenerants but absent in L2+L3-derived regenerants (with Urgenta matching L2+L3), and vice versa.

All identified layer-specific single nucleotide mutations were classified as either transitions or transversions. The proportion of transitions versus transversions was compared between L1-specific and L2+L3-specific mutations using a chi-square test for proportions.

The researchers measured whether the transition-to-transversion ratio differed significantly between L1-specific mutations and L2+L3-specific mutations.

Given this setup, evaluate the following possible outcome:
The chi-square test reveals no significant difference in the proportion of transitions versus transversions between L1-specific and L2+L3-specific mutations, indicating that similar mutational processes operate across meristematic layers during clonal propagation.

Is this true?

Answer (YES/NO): YES